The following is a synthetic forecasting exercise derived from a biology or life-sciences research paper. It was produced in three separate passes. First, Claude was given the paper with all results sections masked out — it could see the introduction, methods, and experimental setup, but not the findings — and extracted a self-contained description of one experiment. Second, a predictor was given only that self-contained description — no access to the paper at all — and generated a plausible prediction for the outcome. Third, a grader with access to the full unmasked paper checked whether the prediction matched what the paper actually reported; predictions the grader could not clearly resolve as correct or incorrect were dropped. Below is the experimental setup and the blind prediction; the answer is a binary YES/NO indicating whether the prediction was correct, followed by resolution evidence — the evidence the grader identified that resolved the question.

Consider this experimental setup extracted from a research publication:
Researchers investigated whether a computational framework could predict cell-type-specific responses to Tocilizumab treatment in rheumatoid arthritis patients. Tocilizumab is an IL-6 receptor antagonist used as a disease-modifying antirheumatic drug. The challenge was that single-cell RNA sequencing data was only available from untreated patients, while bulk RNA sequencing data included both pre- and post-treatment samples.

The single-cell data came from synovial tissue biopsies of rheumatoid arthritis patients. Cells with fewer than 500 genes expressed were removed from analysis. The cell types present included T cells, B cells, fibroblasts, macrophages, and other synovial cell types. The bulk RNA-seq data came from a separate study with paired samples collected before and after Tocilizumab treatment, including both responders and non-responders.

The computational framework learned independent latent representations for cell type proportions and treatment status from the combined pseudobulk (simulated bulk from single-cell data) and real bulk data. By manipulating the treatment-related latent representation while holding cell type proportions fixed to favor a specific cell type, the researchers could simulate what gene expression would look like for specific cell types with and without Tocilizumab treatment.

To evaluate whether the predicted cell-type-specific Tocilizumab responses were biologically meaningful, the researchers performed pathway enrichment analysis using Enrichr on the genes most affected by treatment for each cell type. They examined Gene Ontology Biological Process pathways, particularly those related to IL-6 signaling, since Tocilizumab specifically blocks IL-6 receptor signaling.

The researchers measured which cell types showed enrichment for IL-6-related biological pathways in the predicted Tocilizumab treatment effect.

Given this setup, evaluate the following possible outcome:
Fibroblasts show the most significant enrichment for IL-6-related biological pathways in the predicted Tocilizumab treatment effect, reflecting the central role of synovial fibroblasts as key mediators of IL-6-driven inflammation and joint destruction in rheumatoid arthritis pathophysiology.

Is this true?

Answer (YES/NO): NO